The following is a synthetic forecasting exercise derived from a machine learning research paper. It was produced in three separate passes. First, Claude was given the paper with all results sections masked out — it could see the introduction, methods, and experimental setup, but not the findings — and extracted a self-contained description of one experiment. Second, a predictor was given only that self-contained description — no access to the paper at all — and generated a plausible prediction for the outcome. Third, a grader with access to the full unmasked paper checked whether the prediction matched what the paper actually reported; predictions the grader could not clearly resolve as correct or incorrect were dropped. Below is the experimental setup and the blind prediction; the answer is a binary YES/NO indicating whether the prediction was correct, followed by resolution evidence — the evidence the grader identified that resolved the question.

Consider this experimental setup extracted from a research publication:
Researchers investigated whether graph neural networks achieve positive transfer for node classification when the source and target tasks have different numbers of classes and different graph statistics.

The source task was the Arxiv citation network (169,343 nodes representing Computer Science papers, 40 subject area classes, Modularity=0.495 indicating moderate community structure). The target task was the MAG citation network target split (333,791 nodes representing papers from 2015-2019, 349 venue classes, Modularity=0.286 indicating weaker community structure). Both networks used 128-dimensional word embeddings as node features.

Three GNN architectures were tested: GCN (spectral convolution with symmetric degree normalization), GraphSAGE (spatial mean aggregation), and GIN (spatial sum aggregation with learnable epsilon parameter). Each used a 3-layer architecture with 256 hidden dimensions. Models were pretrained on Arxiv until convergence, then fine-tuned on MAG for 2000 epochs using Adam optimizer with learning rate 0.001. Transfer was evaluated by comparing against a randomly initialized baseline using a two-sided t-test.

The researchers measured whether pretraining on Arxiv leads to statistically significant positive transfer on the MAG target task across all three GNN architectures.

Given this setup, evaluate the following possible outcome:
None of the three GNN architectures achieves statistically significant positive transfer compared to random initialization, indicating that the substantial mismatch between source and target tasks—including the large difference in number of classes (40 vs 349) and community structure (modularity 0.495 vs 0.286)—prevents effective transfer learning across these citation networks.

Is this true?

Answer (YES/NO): NO